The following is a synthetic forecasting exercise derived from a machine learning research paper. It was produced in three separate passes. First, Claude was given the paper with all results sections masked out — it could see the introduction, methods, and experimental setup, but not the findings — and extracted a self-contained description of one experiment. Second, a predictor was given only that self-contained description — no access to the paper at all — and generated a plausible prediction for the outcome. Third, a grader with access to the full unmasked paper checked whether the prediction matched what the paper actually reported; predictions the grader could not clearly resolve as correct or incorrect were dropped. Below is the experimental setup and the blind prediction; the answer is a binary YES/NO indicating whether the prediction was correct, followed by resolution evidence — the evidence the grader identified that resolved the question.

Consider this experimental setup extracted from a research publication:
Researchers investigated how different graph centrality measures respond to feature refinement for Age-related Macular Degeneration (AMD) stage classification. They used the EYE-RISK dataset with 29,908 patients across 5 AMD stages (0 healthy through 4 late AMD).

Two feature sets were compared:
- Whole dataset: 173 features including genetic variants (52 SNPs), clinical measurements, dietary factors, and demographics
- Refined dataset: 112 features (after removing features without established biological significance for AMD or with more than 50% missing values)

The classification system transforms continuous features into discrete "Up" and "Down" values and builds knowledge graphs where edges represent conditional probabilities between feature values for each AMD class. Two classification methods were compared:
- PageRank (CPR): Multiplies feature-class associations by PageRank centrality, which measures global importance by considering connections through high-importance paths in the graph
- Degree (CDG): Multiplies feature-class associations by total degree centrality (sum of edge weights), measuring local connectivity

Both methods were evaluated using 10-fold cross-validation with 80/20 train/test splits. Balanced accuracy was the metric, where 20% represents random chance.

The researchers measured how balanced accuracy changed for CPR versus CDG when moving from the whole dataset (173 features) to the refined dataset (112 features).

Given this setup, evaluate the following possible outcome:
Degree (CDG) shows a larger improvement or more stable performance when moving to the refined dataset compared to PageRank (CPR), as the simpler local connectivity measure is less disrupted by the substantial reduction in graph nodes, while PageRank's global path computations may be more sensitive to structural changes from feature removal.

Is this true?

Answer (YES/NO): NO